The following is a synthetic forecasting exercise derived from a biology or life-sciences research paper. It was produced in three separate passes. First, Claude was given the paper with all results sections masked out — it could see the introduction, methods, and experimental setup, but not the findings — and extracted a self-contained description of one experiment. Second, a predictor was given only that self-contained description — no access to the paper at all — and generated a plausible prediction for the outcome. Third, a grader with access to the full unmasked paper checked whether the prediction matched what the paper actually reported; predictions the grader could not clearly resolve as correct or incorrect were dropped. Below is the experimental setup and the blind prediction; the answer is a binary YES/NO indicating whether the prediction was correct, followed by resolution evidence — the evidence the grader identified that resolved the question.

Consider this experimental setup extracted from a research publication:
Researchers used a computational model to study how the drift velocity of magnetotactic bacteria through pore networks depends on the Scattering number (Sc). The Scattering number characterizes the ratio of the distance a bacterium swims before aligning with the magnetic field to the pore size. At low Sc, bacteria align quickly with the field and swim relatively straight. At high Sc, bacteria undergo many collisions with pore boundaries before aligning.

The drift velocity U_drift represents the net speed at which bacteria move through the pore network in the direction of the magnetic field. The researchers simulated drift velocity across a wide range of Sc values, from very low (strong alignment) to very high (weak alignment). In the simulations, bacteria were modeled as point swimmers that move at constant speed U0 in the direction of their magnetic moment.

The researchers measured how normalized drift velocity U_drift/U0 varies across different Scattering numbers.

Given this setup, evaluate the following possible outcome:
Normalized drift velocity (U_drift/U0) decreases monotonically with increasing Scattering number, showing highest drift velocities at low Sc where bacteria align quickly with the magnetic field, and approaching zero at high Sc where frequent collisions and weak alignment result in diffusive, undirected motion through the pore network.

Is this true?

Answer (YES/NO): NO